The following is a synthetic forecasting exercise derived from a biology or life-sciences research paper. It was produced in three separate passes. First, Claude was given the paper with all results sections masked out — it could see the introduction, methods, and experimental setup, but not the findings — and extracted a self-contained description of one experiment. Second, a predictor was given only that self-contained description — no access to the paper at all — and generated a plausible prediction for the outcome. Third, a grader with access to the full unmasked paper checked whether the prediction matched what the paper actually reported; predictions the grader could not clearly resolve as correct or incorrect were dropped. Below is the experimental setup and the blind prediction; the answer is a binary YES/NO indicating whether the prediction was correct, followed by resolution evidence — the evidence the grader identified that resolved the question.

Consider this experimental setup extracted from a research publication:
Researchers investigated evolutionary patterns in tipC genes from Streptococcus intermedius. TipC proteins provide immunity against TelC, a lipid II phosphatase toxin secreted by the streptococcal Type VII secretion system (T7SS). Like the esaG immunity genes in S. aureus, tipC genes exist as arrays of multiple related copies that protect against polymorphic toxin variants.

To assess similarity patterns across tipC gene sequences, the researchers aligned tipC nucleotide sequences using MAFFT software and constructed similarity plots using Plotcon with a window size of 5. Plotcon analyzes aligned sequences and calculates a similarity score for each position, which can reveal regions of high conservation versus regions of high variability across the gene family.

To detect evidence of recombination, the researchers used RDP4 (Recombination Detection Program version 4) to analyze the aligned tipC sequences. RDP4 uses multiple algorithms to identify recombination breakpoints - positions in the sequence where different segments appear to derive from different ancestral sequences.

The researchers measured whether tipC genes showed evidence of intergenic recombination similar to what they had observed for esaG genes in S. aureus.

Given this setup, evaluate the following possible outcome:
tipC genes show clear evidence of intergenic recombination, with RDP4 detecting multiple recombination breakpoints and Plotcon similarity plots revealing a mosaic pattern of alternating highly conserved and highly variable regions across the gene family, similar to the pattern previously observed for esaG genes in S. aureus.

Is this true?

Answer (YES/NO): YES